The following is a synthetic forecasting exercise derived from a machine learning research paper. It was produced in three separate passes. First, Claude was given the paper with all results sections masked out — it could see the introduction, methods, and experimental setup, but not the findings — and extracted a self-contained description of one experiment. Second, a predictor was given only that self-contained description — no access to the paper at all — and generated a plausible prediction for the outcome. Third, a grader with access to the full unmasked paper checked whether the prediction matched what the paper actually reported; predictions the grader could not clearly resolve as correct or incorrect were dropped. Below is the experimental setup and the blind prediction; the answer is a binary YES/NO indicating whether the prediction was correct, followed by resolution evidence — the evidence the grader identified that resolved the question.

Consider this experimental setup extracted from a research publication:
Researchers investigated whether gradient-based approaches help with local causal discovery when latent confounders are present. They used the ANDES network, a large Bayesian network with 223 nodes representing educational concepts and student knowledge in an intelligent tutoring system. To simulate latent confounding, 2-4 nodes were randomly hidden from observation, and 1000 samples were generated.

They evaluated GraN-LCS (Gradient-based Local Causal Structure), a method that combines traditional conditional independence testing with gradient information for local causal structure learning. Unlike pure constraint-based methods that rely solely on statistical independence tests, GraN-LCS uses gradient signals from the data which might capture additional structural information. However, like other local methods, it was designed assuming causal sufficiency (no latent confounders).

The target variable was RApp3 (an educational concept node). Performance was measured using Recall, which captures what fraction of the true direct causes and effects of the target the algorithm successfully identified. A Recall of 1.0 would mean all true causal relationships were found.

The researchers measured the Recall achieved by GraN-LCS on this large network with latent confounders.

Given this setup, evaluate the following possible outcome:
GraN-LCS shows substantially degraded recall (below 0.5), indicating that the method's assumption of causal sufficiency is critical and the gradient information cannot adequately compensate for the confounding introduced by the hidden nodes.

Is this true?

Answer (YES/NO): YES